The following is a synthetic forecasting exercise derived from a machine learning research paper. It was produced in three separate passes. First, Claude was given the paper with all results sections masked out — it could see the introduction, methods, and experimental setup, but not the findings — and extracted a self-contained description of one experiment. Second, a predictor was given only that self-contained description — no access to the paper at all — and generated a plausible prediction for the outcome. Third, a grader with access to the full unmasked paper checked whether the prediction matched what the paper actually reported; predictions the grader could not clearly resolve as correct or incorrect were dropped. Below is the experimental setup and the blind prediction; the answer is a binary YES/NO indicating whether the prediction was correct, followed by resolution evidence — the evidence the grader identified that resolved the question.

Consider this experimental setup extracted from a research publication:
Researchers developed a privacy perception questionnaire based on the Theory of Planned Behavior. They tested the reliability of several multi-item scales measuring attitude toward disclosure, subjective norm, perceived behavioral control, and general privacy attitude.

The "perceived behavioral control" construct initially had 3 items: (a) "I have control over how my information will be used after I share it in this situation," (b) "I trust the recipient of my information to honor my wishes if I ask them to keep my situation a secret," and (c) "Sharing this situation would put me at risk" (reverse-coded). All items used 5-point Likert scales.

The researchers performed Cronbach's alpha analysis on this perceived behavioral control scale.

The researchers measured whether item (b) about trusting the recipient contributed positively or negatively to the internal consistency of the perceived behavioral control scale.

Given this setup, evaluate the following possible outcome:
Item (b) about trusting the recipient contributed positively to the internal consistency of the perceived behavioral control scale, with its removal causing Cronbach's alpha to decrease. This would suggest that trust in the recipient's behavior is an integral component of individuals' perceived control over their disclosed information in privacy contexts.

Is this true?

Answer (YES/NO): NO